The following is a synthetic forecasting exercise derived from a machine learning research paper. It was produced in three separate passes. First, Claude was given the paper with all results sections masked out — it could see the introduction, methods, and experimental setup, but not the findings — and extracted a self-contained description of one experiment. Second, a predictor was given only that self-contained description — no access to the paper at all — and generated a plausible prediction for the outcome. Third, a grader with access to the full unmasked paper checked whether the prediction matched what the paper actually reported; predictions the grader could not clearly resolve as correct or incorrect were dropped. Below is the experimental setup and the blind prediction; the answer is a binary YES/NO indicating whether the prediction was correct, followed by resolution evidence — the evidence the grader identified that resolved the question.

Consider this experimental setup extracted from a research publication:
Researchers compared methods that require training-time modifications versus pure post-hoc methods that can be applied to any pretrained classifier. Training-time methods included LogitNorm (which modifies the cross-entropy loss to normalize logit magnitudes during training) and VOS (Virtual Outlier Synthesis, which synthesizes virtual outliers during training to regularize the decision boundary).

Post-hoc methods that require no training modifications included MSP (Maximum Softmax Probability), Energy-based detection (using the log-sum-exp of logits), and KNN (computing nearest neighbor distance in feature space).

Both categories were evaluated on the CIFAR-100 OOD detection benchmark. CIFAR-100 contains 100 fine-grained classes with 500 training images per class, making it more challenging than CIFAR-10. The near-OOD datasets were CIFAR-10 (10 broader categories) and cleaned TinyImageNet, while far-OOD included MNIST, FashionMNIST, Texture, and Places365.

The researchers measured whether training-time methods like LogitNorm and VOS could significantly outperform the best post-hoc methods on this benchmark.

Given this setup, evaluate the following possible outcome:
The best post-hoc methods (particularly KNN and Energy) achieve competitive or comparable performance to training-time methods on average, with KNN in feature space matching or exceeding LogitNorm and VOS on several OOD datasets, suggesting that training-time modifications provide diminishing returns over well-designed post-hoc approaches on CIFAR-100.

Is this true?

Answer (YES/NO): YES